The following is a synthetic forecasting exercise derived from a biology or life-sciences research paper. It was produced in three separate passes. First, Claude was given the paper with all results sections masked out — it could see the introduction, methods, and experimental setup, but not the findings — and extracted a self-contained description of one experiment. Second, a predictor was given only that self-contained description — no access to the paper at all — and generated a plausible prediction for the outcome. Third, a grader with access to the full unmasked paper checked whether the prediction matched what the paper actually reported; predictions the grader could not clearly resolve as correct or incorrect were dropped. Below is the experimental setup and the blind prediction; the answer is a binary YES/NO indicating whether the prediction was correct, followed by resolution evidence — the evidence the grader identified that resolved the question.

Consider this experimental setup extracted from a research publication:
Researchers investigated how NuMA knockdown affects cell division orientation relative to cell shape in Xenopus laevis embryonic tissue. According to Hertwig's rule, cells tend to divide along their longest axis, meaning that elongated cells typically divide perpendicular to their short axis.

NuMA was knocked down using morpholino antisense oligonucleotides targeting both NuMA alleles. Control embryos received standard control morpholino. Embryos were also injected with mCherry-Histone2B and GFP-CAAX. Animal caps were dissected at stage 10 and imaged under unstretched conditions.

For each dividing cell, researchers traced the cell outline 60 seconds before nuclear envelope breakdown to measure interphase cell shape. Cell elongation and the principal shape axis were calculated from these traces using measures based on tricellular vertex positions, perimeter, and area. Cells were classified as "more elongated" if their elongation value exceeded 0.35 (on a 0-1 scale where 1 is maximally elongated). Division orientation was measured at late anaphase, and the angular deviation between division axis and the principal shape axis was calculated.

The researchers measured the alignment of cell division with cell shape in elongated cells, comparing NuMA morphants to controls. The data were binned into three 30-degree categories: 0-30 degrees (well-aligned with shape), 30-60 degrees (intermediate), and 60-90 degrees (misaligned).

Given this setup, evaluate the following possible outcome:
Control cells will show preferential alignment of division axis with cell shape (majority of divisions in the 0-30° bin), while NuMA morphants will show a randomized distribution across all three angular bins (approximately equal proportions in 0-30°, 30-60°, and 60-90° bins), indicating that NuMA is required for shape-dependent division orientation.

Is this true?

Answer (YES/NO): NO